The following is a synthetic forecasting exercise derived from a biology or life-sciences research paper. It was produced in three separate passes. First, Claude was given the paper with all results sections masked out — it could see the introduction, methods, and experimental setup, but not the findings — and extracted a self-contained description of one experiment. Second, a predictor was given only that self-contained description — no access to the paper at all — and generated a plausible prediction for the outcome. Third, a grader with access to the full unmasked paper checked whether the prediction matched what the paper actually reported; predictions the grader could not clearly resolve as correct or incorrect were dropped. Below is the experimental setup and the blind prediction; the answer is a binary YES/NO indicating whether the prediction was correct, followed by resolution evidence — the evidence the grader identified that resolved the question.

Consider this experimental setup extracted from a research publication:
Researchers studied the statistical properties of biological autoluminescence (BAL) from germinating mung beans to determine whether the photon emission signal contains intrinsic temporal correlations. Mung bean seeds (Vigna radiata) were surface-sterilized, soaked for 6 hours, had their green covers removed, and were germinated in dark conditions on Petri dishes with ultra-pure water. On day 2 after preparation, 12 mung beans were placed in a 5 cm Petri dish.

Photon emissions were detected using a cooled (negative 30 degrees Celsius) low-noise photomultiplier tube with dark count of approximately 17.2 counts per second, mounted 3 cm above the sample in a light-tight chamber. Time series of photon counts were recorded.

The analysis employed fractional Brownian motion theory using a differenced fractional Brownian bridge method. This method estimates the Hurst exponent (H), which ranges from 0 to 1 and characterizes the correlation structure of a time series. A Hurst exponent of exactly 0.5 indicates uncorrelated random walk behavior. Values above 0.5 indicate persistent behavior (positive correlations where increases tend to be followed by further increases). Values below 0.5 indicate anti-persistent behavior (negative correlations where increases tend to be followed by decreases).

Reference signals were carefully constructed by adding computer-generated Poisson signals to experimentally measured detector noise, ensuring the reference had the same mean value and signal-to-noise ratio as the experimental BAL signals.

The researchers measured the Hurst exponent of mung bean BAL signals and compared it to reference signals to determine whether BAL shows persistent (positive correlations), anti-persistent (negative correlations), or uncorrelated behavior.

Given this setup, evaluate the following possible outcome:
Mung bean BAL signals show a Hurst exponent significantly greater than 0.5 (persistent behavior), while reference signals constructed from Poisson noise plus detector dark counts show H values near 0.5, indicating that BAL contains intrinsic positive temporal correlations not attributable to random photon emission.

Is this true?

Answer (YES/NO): NO